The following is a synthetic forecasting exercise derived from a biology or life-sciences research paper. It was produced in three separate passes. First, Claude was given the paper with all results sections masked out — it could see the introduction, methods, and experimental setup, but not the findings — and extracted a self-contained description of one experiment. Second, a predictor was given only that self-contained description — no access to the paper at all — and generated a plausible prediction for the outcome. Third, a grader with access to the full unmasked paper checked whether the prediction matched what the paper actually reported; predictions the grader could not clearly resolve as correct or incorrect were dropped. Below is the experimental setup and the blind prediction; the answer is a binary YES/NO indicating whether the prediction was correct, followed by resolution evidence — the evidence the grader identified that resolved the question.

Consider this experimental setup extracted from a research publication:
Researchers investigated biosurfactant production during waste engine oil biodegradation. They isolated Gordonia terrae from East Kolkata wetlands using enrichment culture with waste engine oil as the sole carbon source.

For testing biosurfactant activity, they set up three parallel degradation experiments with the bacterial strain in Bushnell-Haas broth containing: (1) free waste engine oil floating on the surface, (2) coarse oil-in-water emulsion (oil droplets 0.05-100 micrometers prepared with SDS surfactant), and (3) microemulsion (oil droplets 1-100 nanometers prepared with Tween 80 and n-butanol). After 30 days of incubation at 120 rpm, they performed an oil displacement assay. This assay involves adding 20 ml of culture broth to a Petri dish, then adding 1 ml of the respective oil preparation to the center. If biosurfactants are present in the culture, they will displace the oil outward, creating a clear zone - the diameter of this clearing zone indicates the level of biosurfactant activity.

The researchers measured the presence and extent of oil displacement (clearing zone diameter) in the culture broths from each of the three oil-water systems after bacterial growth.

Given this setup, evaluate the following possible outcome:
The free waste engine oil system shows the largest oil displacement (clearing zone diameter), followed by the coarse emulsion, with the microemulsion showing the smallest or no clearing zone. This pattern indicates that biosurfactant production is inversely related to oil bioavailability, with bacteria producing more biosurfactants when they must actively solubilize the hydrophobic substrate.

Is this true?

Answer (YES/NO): NO